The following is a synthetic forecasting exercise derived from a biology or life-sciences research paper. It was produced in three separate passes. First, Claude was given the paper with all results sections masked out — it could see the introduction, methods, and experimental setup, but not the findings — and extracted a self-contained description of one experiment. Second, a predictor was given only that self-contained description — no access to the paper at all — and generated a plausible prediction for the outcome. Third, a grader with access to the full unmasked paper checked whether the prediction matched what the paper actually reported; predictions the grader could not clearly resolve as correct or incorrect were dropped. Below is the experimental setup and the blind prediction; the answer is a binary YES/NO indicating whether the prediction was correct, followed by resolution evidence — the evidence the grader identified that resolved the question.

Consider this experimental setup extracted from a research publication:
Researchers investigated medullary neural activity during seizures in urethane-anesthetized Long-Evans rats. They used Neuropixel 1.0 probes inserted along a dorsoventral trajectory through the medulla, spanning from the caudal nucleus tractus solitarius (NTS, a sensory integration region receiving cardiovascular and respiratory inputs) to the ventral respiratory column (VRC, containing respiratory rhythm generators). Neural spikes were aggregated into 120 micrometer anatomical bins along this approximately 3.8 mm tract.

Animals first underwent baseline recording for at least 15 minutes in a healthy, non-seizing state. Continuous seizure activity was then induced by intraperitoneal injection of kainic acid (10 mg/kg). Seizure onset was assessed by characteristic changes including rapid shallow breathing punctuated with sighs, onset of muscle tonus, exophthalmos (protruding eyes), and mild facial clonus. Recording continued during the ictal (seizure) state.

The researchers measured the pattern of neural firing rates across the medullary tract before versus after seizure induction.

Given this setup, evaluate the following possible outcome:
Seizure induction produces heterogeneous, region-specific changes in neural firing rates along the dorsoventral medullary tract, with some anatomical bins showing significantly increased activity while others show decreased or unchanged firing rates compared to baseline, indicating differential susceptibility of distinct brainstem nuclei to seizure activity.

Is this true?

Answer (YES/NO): NO